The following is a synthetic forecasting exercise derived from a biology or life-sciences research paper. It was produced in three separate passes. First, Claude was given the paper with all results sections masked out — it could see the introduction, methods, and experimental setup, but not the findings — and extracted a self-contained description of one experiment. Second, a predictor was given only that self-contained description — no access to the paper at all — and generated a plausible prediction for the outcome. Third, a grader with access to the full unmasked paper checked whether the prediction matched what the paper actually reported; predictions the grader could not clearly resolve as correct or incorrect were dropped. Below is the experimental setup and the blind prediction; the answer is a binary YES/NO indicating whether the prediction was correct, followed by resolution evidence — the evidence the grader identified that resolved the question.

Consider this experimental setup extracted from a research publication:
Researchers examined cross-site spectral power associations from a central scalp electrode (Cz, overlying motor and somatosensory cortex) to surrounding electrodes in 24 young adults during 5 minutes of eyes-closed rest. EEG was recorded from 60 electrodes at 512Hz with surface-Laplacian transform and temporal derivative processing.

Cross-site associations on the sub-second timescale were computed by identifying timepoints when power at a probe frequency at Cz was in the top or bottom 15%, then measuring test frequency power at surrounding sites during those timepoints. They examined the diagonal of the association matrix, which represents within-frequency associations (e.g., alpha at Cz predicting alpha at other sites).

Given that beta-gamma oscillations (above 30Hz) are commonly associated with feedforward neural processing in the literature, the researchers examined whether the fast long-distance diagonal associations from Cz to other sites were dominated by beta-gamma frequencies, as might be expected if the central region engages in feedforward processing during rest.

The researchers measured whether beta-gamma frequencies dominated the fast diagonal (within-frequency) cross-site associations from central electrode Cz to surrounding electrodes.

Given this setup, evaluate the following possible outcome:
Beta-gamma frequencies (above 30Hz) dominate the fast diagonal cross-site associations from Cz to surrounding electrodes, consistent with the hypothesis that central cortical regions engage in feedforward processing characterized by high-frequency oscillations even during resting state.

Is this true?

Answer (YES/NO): NO